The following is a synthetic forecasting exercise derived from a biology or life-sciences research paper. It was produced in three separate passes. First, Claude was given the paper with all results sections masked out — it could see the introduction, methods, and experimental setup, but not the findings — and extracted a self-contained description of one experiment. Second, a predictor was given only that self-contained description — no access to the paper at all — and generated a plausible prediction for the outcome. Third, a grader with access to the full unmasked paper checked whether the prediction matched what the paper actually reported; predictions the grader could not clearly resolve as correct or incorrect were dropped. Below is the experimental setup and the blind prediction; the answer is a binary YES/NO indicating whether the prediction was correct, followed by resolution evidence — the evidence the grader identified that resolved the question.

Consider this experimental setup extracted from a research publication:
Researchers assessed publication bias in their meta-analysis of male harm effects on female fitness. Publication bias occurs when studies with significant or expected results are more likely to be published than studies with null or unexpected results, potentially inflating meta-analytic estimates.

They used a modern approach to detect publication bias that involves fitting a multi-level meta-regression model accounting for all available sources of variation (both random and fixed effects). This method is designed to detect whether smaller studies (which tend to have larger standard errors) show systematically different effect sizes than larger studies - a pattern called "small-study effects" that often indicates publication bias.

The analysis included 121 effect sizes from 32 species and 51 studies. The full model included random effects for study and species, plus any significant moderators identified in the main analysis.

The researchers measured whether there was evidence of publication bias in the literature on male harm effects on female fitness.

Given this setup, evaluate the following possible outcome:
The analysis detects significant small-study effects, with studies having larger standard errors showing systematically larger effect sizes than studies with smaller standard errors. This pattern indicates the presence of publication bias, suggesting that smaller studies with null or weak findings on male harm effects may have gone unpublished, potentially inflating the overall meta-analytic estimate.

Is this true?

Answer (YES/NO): YES